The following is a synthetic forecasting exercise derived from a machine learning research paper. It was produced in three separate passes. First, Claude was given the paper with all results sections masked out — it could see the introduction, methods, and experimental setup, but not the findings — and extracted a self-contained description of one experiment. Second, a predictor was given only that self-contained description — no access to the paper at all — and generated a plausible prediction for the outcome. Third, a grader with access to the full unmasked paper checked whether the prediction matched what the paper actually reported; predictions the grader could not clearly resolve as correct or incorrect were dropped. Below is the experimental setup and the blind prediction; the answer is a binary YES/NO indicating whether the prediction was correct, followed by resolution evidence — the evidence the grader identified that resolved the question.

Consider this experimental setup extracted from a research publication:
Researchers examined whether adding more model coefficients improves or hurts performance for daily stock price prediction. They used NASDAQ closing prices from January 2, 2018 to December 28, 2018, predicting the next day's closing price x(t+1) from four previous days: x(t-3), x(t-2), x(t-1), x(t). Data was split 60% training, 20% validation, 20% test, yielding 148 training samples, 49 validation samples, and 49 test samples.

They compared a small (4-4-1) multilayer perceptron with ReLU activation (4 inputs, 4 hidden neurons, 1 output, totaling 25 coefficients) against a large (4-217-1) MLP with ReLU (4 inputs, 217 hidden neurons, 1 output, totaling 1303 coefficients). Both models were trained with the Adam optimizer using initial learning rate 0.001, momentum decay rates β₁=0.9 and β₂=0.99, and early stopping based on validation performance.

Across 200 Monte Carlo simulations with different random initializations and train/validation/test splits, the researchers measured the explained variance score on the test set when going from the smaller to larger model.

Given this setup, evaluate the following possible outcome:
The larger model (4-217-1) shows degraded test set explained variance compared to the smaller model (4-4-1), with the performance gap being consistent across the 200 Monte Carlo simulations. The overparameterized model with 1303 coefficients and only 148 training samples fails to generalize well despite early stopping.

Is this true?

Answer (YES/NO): YES